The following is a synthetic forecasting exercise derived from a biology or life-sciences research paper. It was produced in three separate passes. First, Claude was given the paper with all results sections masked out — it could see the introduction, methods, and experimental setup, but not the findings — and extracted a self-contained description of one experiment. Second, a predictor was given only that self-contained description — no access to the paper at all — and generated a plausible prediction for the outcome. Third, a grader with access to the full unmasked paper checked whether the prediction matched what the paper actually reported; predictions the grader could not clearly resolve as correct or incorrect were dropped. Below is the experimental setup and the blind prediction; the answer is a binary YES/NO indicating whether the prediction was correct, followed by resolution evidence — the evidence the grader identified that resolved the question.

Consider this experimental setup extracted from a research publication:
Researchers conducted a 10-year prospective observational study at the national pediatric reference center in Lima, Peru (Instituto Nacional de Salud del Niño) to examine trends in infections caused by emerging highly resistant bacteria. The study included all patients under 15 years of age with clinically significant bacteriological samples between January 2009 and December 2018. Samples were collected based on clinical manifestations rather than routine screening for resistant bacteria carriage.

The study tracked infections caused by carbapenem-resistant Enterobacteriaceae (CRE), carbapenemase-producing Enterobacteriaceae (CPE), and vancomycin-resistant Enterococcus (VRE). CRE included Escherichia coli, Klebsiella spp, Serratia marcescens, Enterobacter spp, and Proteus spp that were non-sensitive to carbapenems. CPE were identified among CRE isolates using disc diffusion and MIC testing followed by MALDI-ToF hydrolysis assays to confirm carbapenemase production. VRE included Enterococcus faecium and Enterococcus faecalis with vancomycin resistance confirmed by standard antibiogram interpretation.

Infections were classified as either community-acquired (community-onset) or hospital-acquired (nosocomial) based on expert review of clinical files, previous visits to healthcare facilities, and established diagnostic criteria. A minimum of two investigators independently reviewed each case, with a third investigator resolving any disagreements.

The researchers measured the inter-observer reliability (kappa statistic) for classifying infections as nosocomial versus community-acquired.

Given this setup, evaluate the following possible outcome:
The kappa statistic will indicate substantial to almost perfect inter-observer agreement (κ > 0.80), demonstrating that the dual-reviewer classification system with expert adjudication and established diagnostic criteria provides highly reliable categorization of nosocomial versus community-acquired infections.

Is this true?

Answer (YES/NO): NO